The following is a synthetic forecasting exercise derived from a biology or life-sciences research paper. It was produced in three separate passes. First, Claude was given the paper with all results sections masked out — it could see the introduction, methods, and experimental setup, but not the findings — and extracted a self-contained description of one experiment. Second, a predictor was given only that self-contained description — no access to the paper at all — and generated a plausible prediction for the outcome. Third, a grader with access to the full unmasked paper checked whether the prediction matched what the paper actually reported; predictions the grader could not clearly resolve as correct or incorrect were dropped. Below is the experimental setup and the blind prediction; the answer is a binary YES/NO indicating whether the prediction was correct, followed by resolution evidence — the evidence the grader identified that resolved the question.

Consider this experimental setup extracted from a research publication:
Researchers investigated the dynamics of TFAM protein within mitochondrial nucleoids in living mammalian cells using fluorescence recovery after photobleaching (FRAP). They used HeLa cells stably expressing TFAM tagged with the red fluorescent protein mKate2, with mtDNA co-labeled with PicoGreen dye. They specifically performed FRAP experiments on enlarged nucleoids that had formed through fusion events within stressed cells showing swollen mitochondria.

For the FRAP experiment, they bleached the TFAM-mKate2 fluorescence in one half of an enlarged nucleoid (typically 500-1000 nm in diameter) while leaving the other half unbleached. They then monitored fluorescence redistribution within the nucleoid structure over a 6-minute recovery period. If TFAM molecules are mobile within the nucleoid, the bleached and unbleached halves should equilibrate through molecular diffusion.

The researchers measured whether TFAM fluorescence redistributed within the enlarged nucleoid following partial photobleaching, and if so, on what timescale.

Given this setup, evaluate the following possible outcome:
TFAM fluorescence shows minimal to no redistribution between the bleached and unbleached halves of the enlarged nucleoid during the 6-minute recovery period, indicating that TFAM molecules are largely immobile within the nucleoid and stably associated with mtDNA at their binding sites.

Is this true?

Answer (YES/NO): NO